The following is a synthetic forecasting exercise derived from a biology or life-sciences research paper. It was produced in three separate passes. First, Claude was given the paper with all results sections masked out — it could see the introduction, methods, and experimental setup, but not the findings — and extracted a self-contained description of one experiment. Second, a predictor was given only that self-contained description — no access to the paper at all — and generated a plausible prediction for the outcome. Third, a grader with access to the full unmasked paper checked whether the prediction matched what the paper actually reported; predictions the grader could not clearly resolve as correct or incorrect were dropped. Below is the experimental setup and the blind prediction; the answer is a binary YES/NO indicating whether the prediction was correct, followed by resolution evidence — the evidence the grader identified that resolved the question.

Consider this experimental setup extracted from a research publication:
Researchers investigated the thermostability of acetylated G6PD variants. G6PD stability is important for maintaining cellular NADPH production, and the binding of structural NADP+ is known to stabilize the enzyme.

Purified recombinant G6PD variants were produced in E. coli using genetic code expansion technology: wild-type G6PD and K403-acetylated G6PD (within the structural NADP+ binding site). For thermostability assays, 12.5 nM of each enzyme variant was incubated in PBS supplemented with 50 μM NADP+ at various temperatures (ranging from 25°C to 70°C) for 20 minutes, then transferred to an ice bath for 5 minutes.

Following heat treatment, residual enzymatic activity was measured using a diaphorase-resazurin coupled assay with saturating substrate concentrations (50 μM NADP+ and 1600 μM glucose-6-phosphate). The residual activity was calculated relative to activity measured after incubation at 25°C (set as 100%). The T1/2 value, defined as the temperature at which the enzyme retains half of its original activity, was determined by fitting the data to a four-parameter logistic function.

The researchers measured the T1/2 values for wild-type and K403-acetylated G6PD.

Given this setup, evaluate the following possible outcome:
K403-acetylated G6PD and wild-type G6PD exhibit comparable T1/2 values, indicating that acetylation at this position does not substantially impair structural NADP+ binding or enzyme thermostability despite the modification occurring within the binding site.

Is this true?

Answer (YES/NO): NO